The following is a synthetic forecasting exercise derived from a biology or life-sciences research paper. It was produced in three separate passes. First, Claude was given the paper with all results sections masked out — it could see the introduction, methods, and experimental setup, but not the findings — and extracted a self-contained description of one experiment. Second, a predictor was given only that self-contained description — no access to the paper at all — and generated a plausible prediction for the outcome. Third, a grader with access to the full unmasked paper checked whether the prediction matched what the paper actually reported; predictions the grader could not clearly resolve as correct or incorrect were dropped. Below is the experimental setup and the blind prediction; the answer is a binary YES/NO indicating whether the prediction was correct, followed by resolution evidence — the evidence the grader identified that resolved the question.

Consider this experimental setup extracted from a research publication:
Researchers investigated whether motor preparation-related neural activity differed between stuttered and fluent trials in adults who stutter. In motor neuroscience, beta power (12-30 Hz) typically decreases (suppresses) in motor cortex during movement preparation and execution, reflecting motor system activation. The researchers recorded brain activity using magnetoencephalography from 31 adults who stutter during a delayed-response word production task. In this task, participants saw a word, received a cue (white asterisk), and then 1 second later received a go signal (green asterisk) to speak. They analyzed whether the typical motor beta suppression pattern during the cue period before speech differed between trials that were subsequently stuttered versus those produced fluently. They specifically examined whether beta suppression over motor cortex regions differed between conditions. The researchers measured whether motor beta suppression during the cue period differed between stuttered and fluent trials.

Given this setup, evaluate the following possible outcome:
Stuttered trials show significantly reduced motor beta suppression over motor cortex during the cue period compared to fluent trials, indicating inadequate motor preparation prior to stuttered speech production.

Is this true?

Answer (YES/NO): NO